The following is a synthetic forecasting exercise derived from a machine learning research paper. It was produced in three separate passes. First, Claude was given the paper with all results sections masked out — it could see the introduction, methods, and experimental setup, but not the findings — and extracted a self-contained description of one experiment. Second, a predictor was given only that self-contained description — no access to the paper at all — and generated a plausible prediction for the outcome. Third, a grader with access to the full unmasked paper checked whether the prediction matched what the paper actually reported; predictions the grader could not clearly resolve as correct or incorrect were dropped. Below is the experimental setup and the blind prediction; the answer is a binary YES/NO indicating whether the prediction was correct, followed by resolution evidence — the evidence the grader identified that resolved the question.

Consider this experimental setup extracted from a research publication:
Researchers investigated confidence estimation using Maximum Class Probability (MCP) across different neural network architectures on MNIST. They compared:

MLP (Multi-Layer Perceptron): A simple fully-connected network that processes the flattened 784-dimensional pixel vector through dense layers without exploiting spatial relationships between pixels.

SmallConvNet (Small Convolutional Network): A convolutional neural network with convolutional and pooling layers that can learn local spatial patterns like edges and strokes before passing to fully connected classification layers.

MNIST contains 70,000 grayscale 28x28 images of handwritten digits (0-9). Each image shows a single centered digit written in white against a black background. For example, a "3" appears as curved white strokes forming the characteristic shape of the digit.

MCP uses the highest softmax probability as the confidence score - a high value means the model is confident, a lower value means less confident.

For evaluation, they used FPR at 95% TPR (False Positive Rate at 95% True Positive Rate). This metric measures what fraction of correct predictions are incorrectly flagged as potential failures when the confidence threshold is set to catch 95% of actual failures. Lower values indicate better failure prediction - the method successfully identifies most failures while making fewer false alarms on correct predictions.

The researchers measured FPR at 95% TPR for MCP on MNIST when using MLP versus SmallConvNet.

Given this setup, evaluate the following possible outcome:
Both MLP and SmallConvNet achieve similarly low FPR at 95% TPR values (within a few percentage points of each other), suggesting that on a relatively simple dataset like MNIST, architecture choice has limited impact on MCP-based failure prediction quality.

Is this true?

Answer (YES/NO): NO